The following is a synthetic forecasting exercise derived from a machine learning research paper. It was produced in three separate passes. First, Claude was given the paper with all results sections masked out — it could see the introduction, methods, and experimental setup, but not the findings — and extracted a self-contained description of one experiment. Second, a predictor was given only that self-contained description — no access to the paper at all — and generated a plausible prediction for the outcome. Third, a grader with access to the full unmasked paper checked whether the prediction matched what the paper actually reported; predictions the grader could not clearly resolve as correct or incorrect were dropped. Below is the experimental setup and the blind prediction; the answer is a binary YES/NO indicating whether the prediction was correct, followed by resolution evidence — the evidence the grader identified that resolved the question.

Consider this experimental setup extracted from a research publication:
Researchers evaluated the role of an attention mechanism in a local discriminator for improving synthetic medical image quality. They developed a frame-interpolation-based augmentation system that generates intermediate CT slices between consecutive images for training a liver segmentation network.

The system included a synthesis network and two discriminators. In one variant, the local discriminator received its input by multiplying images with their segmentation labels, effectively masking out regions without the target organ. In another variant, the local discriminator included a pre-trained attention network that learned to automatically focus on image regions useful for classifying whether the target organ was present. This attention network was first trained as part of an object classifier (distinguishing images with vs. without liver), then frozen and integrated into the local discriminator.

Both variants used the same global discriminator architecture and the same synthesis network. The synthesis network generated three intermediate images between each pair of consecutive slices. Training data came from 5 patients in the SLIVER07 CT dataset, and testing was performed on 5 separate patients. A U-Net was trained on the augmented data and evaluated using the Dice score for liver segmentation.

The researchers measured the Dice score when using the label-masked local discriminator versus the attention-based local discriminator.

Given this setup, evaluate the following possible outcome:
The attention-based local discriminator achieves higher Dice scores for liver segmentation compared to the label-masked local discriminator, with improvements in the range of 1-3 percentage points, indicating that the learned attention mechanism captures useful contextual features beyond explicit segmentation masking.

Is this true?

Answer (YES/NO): NO